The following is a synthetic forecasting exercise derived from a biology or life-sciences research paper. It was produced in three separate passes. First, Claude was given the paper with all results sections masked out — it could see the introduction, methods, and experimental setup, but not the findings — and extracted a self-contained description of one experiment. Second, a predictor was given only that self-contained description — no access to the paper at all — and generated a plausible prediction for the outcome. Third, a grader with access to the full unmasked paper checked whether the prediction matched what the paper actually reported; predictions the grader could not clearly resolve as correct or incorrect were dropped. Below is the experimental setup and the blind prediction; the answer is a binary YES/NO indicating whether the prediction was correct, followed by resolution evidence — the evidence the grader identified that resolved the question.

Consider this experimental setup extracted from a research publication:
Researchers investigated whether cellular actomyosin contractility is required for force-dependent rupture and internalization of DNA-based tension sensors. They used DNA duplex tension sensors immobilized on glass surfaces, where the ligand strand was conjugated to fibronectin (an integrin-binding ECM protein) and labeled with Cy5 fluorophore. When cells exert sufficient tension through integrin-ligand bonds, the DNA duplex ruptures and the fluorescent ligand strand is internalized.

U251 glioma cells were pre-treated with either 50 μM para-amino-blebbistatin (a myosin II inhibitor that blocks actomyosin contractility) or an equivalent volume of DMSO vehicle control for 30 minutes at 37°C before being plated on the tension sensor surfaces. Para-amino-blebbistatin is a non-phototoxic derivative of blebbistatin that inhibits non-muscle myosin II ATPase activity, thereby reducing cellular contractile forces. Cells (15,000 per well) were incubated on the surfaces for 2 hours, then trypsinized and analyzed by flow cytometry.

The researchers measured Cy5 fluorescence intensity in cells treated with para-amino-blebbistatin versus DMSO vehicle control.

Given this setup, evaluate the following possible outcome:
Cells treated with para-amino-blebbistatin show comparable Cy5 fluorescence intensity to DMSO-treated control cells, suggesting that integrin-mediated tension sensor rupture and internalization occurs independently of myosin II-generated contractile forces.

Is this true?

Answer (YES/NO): NO